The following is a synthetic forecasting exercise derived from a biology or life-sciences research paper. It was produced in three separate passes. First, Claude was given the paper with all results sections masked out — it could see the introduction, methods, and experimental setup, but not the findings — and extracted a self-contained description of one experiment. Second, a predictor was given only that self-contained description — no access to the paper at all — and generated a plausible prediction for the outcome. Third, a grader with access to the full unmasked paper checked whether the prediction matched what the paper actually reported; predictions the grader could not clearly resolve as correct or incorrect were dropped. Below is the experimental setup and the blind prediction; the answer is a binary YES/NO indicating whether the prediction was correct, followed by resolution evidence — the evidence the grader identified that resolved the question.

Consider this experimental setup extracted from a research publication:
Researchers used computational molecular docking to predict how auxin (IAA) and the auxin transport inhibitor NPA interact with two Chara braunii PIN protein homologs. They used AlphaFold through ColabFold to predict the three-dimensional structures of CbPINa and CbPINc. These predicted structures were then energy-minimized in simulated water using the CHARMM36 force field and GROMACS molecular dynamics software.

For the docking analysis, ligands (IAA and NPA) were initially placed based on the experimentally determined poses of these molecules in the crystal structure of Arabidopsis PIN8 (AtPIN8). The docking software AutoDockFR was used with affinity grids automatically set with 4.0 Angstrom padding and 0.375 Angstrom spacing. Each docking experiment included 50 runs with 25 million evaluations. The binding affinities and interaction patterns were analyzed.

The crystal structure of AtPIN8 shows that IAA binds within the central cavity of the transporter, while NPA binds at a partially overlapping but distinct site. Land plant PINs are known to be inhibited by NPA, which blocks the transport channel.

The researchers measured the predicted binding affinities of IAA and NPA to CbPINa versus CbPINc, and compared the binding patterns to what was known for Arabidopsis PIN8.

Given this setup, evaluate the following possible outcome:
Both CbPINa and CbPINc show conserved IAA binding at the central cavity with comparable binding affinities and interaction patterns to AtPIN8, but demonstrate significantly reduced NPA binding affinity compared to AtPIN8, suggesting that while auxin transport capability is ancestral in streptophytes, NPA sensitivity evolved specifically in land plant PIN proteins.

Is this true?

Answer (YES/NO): NO